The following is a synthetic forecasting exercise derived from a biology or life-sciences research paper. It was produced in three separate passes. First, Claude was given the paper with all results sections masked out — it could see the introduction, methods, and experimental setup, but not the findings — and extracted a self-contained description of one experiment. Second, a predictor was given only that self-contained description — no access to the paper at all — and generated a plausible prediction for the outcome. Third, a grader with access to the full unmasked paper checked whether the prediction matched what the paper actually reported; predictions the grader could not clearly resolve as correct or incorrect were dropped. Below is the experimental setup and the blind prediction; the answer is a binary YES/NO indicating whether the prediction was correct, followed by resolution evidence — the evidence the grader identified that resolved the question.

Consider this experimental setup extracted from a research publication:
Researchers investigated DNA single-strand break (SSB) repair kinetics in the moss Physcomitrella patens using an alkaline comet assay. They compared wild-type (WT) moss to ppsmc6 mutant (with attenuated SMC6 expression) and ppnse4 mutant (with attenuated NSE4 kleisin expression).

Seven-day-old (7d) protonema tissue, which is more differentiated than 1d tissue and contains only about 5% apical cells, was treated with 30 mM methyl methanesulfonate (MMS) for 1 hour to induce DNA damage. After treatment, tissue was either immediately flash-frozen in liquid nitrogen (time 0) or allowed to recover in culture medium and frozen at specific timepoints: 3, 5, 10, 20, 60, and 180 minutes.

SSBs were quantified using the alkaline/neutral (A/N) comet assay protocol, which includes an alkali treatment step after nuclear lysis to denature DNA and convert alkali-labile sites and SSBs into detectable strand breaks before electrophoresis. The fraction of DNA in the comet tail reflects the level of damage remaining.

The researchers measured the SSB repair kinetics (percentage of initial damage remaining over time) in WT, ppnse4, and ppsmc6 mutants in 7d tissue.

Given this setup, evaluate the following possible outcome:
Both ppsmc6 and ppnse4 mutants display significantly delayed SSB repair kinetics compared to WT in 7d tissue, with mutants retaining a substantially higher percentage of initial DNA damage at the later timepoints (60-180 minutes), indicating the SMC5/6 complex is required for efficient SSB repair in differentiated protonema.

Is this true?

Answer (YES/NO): NO